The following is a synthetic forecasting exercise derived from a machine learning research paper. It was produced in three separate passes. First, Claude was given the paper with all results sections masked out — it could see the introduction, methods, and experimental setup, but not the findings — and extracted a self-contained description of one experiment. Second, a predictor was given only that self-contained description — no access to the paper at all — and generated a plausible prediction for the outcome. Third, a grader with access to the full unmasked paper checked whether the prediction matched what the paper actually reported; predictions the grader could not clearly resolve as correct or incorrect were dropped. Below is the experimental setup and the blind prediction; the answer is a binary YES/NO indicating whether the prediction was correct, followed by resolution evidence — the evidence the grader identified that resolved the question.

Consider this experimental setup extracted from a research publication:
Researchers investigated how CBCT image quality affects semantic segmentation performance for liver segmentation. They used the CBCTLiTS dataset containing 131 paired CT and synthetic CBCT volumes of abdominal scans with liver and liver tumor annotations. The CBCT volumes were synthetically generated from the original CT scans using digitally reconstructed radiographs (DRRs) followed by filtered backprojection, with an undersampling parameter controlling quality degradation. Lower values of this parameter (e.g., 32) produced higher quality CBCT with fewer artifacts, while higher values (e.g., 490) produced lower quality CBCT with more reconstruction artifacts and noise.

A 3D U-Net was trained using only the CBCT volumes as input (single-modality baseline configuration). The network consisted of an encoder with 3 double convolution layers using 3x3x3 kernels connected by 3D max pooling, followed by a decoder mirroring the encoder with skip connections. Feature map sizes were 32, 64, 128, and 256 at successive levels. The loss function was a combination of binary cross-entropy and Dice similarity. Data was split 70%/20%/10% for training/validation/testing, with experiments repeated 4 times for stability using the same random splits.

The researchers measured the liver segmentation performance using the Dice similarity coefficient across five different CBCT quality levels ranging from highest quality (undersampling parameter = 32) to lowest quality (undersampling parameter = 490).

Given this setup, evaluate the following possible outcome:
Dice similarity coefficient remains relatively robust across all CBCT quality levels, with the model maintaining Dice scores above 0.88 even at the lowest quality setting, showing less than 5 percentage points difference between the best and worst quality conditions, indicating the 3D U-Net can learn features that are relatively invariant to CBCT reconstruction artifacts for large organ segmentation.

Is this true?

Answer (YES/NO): NO